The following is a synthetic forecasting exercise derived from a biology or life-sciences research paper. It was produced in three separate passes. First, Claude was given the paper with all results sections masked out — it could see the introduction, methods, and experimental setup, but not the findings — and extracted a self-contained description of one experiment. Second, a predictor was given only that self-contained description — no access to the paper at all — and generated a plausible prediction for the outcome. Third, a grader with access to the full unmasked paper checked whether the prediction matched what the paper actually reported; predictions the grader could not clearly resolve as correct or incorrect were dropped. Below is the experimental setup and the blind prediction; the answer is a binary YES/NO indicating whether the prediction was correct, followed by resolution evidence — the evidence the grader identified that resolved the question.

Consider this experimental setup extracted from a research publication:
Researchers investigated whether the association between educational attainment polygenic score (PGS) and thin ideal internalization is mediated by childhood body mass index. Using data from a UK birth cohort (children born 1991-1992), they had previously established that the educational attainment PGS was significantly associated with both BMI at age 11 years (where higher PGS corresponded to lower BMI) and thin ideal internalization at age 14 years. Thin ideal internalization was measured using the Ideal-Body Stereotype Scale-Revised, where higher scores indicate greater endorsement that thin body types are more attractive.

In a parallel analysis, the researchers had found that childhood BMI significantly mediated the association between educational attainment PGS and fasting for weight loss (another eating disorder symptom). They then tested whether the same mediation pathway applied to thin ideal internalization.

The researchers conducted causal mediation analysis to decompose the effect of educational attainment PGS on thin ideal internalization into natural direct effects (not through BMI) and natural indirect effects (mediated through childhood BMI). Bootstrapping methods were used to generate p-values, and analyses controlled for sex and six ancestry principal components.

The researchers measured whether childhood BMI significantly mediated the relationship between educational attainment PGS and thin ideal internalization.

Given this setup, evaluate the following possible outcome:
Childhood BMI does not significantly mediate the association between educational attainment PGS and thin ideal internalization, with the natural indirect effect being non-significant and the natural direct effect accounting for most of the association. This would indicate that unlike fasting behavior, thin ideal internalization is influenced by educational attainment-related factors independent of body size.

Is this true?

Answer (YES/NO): YES